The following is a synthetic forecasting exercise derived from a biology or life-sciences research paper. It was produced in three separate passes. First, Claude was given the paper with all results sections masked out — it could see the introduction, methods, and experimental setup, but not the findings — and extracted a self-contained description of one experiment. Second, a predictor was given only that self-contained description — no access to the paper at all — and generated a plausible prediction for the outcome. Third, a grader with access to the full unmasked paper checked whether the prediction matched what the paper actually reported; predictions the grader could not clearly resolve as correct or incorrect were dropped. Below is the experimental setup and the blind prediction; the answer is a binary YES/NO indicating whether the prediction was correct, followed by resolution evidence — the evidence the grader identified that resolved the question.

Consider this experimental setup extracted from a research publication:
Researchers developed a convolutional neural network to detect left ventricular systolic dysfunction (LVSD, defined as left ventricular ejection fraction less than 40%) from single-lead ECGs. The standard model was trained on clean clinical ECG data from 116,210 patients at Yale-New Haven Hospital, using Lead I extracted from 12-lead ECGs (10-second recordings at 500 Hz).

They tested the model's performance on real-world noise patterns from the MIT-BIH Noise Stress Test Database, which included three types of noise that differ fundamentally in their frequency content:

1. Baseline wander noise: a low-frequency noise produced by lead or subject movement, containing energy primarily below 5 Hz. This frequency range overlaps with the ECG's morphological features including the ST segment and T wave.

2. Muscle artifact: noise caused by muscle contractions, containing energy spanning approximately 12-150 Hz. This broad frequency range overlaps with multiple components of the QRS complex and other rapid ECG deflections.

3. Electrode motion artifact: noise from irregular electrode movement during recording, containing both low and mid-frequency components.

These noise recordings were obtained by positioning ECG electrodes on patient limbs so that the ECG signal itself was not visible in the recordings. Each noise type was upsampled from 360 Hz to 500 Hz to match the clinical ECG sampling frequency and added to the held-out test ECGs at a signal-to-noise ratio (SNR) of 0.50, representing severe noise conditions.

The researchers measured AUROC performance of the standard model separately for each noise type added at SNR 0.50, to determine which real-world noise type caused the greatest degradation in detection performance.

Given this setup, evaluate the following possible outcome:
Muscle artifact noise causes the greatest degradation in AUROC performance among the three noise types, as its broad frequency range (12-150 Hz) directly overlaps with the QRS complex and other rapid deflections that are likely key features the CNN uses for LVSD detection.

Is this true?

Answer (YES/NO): NO